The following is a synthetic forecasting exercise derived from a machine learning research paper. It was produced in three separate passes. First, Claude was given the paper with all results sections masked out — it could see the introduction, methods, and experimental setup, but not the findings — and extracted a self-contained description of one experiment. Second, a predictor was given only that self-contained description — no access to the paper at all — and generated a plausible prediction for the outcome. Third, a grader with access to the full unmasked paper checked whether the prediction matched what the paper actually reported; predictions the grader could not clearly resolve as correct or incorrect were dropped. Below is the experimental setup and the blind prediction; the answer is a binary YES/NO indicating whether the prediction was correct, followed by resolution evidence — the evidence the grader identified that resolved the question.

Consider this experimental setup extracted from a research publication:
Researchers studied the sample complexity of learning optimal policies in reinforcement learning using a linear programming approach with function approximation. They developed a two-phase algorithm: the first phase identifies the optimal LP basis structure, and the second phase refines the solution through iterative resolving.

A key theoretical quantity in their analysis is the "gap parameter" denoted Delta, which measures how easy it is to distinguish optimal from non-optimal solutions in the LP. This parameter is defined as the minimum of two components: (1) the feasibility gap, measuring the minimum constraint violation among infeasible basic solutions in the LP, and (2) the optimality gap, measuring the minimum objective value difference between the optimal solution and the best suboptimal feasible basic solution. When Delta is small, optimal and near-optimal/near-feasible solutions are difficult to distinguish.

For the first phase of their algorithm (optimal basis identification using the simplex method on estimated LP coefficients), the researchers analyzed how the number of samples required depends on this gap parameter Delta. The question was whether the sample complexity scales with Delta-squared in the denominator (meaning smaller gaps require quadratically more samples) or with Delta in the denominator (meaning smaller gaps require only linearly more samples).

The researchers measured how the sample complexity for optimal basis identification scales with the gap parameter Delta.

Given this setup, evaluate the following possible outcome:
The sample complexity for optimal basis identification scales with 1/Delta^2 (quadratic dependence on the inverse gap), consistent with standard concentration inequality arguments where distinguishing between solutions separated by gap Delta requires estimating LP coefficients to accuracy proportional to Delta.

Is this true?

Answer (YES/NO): YES